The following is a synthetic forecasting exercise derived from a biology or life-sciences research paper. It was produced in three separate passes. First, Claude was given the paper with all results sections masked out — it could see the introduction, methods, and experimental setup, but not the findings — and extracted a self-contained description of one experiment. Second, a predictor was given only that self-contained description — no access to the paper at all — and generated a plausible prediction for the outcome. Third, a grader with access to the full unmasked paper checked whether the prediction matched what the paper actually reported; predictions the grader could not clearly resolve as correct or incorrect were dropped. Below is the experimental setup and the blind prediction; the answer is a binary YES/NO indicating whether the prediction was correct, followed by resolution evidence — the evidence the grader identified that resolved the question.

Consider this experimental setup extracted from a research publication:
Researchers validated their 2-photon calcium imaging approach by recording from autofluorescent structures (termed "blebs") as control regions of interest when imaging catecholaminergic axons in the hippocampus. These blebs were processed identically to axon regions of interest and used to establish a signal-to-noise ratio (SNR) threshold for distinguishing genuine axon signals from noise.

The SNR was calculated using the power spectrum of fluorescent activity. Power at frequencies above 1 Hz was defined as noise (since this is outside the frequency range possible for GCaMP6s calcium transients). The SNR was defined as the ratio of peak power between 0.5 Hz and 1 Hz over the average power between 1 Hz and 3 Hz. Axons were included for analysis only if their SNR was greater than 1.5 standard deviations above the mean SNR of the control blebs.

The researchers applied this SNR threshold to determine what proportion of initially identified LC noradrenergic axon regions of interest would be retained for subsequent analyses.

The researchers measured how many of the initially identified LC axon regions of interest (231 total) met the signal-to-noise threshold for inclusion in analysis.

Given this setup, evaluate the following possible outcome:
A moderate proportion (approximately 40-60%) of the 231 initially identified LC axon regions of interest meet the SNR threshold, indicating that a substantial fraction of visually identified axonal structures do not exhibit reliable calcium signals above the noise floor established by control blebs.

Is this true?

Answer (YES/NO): YES